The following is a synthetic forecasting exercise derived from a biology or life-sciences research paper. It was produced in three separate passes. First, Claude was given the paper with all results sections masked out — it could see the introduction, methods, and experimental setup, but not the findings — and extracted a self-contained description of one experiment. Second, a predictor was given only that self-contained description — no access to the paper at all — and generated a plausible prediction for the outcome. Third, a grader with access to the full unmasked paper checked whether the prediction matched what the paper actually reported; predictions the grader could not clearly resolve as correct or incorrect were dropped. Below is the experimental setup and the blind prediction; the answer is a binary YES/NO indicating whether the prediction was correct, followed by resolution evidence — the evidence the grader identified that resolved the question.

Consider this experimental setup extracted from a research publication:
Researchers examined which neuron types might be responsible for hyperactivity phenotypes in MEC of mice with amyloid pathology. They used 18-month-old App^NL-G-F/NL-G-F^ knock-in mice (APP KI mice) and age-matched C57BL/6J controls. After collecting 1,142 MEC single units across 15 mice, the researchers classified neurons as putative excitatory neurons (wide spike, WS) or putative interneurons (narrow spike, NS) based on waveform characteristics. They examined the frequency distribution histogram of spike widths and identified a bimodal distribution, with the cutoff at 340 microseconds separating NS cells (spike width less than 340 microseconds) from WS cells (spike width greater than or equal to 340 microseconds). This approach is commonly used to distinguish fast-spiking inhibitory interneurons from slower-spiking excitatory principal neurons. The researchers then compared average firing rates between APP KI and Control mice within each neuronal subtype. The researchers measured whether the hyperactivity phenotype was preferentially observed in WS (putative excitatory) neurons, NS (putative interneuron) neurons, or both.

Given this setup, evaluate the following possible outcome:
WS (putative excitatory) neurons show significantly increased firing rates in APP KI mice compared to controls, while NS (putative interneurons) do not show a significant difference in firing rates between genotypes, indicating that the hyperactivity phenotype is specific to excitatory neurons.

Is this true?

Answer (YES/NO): NO